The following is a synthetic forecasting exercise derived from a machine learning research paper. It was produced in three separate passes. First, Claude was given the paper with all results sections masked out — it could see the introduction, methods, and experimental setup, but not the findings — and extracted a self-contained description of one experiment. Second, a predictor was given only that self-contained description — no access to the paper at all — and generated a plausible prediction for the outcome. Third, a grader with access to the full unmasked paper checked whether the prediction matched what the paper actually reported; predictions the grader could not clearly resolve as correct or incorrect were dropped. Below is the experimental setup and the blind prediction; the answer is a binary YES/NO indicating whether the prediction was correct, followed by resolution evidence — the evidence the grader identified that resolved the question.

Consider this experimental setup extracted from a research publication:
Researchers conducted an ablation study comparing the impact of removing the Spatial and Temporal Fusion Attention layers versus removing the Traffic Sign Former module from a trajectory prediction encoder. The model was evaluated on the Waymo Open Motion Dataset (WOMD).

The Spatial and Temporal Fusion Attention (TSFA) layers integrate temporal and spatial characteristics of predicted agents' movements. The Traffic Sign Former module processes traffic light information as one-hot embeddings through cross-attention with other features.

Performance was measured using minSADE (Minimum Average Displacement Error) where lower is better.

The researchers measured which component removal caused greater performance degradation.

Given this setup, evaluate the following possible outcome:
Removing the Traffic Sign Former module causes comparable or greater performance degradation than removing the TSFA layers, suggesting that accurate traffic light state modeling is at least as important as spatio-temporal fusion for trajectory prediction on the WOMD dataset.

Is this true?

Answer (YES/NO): NO